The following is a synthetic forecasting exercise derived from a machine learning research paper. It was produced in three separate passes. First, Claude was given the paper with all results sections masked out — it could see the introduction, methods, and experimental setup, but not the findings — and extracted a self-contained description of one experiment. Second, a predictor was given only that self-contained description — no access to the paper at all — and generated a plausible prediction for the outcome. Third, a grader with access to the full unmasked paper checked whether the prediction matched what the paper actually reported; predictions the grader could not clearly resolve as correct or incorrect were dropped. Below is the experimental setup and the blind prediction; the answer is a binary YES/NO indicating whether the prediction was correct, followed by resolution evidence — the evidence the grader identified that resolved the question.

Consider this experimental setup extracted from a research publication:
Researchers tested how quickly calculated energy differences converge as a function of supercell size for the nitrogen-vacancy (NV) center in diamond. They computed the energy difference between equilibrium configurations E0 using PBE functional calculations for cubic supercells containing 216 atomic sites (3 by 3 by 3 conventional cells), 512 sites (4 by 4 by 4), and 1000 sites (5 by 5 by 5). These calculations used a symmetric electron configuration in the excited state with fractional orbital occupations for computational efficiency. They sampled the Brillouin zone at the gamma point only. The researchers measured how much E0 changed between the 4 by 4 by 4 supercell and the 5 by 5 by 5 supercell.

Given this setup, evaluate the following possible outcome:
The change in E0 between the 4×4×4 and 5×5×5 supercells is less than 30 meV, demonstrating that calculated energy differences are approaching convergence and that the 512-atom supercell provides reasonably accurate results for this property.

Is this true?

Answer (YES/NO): YES